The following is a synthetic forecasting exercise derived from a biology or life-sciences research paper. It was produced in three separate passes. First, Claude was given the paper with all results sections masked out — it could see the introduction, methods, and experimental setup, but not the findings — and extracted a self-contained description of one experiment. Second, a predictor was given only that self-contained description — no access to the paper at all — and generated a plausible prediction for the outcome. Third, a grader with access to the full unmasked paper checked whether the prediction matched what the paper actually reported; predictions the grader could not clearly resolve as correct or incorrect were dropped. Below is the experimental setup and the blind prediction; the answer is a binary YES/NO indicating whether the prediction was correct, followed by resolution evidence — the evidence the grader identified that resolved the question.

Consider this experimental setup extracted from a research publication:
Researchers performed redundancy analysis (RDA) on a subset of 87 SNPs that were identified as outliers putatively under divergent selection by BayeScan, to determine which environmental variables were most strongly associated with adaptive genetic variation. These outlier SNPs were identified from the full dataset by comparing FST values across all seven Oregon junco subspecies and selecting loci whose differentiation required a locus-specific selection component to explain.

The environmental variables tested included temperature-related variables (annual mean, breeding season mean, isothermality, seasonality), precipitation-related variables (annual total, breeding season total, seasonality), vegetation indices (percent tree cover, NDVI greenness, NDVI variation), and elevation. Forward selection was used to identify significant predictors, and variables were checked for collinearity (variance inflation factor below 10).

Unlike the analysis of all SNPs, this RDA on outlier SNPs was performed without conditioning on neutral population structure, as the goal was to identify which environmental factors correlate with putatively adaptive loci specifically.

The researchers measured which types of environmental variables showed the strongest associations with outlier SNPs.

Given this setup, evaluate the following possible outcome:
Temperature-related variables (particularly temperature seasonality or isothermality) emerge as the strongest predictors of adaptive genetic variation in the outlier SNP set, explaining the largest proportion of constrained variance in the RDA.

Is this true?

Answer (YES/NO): NO